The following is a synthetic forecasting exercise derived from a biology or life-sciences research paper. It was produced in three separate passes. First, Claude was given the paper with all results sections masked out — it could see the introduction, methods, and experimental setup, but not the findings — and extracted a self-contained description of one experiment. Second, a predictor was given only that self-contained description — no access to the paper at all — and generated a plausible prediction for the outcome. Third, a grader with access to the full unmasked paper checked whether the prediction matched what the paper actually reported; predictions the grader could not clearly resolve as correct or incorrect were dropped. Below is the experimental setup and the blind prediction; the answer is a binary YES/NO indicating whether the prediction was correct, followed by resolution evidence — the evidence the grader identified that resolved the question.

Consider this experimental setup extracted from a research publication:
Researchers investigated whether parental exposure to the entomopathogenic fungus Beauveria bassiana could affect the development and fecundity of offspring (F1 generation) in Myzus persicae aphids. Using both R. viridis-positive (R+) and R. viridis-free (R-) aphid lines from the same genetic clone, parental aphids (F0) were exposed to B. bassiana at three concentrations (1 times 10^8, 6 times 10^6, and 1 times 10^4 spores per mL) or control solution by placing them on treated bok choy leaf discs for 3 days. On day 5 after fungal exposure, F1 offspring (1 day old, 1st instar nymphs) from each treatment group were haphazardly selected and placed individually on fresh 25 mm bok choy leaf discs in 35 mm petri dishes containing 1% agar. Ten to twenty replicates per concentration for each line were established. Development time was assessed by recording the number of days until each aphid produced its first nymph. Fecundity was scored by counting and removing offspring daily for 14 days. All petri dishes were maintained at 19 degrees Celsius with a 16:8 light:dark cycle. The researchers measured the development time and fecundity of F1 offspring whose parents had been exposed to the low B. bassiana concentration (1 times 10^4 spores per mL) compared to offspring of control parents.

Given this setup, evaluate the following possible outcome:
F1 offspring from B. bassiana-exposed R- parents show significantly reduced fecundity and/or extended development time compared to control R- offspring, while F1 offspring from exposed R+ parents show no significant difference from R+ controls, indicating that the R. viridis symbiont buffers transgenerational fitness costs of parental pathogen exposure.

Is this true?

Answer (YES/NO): NO